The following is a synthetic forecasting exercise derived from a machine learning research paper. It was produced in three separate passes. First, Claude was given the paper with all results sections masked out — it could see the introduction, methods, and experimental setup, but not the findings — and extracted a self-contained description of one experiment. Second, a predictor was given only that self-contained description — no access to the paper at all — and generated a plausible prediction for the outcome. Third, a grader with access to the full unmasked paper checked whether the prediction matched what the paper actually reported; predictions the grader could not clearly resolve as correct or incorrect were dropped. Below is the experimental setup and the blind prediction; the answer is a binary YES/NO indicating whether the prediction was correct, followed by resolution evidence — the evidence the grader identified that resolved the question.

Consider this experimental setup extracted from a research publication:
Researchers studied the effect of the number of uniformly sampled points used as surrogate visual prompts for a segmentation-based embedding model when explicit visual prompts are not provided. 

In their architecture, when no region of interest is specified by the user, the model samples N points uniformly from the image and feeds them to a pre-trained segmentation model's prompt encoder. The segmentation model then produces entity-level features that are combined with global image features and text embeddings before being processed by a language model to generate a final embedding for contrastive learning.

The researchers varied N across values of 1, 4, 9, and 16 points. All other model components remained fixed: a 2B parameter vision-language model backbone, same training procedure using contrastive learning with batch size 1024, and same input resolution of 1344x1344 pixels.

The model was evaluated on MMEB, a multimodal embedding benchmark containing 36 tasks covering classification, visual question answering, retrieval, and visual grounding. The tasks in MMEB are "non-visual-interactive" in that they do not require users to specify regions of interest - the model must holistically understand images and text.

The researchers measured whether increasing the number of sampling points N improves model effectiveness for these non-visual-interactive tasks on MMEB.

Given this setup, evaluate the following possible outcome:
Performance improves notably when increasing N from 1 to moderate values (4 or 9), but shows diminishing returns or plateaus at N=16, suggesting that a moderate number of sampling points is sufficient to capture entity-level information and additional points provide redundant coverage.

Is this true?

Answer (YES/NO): NO